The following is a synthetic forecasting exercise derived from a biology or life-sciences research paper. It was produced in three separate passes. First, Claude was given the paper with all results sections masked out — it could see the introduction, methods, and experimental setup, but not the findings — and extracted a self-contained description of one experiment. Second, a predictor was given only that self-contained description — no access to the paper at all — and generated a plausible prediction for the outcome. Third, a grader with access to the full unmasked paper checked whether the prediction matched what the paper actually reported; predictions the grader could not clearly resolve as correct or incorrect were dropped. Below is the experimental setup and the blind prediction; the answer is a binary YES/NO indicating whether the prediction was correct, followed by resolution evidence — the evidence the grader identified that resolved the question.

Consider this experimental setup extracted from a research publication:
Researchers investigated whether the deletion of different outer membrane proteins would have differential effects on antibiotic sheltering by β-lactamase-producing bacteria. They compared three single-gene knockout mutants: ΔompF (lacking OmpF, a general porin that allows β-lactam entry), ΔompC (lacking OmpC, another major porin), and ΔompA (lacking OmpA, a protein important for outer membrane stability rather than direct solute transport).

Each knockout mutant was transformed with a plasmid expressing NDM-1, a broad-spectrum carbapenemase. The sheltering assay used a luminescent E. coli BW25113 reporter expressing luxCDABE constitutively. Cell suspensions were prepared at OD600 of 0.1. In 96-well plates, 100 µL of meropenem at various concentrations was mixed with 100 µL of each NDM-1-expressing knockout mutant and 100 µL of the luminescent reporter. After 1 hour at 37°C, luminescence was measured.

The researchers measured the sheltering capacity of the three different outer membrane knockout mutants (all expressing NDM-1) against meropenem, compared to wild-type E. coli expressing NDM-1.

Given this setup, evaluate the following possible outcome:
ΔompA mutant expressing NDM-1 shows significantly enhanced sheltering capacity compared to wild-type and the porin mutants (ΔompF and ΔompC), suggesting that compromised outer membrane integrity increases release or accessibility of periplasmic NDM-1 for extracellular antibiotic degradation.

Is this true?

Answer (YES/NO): NO